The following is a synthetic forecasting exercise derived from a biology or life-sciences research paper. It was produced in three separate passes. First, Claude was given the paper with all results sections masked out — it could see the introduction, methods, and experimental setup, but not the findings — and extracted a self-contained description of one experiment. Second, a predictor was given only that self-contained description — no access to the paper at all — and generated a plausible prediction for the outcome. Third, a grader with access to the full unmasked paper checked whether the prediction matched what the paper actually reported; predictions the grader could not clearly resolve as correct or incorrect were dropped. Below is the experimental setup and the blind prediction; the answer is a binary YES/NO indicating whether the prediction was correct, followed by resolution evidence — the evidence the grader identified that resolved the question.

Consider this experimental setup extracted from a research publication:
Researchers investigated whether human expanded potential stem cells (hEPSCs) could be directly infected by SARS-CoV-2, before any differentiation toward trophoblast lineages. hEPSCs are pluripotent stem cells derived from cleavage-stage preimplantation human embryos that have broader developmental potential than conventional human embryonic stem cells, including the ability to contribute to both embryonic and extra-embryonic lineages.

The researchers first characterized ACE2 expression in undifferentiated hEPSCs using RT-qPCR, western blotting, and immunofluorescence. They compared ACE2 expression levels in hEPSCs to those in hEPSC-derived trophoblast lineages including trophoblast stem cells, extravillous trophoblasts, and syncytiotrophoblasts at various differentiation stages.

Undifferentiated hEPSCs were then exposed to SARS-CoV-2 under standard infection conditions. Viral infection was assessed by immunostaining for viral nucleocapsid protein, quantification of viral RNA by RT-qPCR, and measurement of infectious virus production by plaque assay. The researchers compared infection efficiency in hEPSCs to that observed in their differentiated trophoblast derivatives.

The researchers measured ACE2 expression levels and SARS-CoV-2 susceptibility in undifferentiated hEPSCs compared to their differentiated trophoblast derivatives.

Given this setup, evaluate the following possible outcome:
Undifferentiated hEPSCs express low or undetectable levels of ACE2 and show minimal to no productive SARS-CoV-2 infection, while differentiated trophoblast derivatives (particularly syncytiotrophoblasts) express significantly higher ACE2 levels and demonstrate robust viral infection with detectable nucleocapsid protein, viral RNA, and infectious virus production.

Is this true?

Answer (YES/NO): YES